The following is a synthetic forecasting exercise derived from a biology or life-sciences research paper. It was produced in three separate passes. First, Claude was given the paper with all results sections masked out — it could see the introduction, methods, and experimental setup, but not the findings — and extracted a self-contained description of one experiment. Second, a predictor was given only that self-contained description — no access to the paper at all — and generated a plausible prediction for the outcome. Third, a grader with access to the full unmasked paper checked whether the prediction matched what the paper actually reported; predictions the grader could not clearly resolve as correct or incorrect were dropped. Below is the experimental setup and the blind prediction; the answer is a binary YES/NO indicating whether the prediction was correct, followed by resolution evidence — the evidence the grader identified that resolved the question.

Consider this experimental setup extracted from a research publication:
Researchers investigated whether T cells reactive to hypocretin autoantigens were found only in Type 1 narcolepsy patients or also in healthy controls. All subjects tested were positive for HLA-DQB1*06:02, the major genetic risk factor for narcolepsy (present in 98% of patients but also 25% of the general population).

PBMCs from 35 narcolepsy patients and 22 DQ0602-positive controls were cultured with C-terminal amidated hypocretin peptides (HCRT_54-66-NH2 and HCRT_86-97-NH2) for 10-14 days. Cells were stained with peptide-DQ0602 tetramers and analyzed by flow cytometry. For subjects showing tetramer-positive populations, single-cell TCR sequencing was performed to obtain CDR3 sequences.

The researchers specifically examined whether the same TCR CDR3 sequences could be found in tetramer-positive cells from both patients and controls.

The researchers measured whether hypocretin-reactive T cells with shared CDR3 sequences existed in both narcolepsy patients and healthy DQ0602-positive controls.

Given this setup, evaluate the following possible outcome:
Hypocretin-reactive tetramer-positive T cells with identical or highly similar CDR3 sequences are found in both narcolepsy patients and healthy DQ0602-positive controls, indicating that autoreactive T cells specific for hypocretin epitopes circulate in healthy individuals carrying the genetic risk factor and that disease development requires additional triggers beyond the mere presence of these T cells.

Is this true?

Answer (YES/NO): YES